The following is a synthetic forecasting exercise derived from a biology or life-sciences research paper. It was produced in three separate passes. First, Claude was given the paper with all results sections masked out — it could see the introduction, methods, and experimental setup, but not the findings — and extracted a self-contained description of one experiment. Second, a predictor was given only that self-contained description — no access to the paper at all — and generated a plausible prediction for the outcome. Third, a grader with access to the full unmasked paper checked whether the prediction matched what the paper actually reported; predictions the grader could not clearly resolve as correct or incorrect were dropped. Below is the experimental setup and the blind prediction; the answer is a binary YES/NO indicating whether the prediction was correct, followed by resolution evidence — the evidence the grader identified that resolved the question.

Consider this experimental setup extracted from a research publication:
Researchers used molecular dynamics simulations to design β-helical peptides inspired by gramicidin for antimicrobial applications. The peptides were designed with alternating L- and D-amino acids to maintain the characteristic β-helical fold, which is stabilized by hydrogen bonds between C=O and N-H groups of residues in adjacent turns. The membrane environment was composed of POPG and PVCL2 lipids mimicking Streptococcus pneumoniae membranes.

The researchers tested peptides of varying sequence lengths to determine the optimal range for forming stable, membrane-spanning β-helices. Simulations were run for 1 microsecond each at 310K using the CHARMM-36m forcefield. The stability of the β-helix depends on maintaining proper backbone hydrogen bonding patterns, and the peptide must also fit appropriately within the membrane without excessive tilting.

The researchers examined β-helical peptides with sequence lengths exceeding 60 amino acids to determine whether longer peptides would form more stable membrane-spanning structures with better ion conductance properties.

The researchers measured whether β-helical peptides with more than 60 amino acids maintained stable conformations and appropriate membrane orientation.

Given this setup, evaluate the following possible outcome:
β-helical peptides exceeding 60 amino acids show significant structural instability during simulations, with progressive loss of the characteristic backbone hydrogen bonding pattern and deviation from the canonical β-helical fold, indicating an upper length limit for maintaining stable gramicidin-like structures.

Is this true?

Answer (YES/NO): NO